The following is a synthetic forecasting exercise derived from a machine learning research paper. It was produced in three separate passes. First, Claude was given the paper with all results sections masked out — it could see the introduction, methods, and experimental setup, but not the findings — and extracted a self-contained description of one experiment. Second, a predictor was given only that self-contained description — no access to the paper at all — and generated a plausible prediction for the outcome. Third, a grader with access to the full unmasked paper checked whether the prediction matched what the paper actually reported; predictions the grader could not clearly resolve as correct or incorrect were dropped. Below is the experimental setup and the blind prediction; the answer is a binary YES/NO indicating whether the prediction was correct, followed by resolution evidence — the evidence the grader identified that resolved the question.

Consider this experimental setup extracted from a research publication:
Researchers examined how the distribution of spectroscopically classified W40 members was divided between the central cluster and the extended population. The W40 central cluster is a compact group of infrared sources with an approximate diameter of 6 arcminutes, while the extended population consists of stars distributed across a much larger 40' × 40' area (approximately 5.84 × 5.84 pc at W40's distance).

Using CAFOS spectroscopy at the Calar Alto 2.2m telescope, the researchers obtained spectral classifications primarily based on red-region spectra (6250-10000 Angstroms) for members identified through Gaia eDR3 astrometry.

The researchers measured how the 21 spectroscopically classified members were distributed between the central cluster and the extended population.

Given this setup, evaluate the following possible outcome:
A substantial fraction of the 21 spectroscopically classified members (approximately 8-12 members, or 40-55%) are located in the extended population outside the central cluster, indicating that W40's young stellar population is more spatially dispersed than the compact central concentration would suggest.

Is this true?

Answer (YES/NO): YES